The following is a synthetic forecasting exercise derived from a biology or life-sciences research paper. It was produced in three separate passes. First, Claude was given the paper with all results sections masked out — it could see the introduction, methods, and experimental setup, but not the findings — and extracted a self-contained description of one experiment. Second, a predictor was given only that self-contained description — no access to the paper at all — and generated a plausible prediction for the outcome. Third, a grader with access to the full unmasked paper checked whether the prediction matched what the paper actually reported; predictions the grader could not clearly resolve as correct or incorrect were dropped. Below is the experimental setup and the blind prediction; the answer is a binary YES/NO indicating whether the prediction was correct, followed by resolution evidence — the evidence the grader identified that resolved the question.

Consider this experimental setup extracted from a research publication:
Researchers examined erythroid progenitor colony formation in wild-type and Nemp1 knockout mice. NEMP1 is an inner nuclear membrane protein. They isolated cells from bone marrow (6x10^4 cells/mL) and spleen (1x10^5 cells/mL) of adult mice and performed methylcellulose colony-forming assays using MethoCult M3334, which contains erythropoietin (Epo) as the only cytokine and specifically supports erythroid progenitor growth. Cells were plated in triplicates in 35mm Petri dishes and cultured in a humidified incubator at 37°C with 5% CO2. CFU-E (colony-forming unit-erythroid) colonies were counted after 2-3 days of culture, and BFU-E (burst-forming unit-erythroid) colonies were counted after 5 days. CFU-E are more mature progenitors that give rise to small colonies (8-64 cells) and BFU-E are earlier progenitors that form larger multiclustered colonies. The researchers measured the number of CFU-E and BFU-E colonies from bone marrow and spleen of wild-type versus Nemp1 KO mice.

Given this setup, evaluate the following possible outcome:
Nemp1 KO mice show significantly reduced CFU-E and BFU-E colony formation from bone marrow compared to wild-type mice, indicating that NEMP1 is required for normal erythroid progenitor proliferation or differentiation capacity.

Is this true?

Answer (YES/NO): NO